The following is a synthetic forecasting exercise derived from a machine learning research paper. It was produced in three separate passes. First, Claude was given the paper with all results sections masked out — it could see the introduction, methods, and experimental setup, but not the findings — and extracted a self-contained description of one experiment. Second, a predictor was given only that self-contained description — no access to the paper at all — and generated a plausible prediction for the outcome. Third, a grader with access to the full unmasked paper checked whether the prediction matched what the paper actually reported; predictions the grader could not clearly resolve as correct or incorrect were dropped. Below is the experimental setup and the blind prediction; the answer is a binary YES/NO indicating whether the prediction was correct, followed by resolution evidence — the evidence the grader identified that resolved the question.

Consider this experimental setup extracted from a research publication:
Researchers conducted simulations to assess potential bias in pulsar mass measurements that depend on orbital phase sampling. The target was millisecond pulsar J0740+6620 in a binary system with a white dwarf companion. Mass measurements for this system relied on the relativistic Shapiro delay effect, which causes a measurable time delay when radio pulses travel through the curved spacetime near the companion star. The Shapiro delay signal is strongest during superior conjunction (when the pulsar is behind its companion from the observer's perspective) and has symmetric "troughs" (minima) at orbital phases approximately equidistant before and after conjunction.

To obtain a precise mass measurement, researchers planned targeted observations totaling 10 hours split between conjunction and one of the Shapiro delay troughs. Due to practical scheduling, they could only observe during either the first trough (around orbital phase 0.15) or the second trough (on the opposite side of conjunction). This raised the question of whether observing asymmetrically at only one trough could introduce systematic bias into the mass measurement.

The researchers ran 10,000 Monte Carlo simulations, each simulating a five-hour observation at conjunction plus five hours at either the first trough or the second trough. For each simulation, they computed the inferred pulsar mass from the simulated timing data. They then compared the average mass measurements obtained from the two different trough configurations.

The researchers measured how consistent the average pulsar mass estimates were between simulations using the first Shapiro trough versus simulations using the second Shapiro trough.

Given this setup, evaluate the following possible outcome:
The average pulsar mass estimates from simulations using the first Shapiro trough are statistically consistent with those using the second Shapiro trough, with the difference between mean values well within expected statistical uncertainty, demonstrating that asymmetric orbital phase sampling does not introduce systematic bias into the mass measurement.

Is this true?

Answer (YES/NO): YES